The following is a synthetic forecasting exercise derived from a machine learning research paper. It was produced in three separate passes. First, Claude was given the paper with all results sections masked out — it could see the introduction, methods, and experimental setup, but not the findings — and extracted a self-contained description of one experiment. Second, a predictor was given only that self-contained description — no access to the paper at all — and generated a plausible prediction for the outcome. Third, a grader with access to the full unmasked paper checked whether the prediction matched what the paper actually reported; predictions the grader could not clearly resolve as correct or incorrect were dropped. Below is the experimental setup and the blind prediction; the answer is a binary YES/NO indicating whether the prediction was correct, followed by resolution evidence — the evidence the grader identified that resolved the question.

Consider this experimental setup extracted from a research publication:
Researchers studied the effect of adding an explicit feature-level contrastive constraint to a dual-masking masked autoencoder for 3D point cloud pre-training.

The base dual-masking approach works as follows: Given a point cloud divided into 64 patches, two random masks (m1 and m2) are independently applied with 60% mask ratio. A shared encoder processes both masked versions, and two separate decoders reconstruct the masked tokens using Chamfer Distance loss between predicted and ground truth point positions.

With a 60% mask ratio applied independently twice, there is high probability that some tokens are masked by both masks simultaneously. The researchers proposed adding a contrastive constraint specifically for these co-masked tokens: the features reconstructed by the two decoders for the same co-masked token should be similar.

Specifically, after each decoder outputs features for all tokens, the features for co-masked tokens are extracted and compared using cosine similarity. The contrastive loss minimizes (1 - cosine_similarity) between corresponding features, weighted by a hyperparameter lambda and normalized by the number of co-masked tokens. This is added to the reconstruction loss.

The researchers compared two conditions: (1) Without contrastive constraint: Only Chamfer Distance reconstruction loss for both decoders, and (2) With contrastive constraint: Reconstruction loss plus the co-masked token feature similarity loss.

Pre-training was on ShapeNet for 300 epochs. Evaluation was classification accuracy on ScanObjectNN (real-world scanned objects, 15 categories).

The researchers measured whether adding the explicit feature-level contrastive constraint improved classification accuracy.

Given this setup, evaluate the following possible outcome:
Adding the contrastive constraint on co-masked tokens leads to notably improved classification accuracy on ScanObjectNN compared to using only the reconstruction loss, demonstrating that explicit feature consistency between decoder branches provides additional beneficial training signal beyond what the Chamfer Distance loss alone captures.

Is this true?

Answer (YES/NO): YES